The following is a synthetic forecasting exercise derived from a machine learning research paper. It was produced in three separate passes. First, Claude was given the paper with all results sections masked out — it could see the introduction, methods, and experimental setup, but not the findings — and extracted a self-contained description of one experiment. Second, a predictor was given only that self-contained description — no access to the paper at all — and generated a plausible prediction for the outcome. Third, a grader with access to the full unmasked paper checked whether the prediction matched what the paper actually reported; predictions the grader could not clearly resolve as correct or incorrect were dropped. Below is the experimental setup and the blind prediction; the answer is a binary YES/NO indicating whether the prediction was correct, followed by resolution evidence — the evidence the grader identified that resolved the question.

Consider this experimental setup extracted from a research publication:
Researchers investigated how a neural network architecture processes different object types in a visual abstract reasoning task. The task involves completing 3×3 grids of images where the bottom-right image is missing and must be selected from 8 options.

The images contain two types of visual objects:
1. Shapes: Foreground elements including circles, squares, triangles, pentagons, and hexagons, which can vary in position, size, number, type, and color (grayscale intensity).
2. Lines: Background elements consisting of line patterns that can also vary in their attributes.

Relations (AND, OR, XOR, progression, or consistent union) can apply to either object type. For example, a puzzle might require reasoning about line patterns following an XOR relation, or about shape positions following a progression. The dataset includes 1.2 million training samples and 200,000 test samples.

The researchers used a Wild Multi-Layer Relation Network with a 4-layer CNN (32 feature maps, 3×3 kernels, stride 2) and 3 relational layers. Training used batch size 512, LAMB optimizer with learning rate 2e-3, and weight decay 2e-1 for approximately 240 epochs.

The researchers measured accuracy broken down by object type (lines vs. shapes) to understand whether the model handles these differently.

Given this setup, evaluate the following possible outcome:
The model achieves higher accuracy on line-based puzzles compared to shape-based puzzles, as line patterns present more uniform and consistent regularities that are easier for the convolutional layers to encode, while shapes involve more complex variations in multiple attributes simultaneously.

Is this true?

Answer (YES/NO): YES